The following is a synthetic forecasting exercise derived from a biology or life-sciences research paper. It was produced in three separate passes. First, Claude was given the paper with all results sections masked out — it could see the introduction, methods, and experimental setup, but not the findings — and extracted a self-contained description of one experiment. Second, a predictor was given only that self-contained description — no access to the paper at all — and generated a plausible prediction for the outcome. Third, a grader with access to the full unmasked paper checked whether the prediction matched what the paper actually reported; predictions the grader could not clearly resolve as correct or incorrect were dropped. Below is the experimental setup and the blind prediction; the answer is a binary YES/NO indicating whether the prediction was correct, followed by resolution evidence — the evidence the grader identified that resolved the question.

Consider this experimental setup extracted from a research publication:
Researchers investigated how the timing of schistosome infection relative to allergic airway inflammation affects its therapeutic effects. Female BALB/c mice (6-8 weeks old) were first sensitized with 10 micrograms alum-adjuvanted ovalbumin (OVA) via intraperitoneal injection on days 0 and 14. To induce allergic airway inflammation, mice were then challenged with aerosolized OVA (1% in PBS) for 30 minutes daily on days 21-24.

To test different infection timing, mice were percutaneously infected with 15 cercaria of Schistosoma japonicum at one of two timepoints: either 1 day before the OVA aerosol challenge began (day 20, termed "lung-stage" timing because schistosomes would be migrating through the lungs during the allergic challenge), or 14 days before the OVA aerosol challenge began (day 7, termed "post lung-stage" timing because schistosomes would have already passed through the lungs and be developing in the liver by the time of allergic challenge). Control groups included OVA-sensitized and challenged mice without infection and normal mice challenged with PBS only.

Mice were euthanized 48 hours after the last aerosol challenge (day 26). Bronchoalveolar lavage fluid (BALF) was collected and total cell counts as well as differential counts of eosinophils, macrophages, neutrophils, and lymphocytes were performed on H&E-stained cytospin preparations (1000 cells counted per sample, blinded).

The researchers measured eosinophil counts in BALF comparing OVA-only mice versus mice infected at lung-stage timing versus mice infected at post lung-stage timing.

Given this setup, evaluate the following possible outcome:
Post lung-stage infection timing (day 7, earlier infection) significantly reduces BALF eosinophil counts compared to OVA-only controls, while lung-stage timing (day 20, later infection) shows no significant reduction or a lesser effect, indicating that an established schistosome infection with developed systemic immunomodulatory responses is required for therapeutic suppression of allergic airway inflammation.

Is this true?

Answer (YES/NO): NO